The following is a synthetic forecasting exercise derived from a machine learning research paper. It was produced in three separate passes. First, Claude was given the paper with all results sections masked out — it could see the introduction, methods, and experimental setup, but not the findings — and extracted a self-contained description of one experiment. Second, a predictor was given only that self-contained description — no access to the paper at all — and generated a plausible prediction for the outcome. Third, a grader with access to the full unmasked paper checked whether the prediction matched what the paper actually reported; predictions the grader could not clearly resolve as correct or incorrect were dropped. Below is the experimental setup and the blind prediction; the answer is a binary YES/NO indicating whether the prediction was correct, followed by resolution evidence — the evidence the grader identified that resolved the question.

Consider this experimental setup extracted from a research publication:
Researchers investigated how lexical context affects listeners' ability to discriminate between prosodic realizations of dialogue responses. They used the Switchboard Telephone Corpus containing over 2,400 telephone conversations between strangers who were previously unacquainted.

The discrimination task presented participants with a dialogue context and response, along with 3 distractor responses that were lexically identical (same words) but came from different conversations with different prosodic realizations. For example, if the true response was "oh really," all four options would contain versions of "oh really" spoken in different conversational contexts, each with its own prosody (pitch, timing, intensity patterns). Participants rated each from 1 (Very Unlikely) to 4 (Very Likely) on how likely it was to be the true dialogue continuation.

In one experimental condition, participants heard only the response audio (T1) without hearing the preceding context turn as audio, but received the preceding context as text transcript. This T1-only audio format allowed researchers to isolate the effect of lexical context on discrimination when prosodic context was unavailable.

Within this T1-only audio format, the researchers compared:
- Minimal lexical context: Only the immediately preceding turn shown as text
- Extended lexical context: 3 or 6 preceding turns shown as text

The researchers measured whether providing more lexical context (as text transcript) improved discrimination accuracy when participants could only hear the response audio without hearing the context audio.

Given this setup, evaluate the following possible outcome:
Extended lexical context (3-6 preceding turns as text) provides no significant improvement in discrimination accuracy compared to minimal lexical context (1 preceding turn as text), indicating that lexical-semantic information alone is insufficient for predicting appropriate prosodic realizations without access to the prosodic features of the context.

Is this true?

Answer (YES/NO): YES